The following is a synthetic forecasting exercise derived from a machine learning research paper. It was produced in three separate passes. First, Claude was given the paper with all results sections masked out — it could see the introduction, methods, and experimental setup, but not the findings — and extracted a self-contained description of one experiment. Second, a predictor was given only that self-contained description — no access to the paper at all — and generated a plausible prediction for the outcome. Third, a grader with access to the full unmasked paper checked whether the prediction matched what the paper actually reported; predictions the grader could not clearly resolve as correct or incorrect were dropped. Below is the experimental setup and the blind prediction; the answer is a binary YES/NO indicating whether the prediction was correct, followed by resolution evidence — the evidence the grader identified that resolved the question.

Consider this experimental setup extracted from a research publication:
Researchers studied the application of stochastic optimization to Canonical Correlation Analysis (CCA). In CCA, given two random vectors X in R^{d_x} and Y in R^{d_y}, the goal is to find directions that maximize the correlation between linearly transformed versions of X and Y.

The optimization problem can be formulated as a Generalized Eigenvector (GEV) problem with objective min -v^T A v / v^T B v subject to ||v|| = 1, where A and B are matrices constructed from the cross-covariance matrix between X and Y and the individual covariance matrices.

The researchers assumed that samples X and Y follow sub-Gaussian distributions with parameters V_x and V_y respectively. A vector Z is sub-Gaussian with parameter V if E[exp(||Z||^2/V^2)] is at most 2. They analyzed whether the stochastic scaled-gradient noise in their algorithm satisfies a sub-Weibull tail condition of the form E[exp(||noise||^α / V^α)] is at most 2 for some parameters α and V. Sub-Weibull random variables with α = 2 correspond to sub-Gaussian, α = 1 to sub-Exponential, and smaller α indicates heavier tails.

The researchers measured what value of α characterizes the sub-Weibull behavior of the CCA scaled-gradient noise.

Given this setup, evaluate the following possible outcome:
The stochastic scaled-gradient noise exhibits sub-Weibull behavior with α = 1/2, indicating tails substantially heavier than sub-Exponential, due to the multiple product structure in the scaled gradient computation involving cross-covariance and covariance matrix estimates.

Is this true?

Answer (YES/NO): YES